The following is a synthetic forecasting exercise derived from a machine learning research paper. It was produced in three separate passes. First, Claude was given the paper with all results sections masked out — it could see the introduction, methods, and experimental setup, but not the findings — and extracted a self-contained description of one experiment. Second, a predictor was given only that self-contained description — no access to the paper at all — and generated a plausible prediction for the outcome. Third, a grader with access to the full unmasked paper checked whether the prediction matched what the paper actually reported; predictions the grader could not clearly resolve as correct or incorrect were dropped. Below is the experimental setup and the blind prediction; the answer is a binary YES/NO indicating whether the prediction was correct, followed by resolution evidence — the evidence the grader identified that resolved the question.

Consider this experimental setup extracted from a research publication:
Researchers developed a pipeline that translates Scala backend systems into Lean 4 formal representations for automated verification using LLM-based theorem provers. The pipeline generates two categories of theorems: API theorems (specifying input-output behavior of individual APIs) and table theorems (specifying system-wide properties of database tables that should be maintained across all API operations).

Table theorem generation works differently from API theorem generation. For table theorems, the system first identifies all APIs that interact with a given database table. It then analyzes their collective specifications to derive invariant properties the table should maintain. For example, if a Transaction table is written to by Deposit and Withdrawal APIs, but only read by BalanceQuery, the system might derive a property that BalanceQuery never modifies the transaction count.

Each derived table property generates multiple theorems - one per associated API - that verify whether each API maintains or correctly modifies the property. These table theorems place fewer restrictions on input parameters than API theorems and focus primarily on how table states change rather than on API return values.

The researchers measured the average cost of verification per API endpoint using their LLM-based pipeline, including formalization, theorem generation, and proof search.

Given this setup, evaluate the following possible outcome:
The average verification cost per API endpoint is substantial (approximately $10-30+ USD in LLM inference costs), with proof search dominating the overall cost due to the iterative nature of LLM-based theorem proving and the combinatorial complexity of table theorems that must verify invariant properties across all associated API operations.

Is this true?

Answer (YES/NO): NO